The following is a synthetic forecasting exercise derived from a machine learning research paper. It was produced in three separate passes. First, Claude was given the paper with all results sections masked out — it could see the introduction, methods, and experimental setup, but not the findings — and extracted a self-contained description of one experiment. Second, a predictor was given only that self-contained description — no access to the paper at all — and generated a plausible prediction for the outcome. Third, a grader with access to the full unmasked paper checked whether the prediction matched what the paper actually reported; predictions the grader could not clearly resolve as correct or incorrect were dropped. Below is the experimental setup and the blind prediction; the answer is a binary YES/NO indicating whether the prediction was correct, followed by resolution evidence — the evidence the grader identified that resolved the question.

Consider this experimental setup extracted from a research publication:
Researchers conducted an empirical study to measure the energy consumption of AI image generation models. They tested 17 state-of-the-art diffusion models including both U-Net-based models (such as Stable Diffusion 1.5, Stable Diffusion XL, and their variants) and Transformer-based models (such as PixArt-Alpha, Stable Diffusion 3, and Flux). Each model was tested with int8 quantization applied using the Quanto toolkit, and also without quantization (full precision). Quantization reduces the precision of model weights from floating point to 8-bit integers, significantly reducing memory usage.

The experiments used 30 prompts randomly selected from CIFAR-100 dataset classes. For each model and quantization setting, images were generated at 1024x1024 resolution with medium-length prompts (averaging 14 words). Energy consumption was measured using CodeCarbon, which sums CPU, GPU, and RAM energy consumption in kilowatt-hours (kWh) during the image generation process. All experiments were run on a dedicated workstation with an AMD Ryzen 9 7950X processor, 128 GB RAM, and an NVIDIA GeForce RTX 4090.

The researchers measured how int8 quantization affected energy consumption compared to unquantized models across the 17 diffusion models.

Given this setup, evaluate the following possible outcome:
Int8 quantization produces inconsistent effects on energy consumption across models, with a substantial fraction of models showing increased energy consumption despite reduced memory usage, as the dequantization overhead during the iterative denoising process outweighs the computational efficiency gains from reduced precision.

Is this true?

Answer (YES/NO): YES